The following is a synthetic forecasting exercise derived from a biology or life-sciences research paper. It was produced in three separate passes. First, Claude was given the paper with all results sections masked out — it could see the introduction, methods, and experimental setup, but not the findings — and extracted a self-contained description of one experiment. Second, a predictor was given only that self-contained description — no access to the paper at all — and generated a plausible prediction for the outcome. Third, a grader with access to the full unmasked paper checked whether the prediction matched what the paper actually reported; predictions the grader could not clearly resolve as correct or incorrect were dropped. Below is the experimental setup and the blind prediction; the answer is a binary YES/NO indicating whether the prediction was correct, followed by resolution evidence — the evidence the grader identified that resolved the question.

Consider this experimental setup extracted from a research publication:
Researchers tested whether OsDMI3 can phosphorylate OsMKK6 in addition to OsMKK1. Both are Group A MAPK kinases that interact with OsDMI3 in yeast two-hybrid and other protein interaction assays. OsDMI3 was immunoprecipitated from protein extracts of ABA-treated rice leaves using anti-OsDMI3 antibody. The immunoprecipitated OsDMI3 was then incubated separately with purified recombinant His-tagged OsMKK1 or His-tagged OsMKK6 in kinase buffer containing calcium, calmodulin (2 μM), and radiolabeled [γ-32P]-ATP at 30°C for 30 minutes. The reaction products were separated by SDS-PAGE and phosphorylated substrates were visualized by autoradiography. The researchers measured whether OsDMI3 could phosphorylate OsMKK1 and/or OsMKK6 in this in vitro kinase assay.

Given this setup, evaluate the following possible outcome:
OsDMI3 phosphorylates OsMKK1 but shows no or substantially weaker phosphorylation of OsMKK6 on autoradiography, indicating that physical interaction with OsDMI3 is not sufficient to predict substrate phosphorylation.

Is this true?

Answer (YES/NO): NO